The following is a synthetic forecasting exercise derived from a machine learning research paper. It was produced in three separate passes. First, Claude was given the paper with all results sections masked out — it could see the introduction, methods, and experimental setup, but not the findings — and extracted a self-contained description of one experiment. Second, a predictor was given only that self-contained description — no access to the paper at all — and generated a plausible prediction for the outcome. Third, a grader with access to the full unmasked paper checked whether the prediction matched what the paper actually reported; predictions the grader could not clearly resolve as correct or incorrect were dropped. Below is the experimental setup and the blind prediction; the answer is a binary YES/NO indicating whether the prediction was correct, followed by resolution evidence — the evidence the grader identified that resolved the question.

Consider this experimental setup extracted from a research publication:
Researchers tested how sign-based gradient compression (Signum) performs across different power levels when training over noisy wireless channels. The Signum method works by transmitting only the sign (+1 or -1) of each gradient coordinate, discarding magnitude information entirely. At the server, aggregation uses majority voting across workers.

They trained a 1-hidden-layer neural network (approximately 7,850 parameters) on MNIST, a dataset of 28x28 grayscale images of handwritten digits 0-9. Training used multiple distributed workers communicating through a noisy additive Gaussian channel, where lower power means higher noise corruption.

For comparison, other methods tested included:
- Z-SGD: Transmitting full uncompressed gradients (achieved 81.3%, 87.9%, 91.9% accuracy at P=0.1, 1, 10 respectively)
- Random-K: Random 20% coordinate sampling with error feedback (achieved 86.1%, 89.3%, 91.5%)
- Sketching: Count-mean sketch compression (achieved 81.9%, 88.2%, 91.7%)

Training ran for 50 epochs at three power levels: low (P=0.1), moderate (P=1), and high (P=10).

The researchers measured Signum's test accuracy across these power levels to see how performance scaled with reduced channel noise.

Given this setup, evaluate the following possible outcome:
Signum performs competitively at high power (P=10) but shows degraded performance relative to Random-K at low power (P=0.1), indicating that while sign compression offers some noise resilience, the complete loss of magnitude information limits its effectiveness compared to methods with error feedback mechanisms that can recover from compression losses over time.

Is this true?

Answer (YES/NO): NO